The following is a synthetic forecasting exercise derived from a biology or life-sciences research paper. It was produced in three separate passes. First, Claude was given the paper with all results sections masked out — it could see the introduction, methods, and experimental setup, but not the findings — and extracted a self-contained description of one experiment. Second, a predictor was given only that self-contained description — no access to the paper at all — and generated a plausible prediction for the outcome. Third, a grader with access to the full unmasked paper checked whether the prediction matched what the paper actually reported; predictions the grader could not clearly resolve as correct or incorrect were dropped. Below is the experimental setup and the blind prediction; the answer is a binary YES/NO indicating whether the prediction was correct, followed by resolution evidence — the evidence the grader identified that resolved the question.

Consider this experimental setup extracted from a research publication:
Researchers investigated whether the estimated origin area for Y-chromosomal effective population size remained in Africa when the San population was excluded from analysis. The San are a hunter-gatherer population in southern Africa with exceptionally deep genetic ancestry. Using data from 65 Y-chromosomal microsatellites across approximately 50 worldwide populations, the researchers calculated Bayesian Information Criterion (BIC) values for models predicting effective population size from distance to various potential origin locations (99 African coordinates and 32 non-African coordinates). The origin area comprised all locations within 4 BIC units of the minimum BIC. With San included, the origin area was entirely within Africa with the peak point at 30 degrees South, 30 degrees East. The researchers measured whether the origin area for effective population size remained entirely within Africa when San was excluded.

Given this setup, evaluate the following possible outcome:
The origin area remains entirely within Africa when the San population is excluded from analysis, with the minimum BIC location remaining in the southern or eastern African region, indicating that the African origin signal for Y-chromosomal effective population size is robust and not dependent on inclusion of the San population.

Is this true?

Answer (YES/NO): NO